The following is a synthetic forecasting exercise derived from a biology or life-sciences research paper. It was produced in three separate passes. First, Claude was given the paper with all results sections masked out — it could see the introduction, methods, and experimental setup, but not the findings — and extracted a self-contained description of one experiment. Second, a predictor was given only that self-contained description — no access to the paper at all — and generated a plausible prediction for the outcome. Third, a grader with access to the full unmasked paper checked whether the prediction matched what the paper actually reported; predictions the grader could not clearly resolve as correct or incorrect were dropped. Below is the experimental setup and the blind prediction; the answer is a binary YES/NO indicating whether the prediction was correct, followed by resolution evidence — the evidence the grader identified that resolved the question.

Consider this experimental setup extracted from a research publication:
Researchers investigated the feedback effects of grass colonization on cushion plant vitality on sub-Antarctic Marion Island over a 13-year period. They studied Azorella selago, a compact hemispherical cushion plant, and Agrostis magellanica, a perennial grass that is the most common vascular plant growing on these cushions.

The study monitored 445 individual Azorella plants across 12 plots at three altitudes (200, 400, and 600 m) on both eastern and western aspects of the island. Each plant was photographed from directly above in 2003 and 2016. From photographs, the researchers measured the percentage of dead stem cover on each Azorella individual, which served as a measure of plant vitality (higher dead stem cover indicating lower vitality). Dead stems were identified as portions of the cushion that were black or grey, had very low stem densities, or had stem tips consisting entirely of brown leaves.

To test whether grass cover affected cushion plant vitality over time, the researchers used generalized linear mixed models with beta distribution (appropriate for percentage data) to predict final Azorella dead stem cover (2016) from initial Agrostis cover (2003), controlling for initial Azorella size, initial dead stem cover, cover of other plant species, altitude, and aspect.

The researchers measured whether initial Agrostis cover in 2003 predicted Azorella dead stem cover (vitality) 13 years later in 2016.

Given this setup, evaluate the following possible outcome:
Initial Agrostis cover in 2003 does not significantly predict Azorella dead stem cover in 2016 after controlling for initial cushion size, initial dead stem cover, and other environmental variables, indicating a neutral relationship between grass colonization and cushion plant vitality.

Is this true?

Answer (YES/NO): YES